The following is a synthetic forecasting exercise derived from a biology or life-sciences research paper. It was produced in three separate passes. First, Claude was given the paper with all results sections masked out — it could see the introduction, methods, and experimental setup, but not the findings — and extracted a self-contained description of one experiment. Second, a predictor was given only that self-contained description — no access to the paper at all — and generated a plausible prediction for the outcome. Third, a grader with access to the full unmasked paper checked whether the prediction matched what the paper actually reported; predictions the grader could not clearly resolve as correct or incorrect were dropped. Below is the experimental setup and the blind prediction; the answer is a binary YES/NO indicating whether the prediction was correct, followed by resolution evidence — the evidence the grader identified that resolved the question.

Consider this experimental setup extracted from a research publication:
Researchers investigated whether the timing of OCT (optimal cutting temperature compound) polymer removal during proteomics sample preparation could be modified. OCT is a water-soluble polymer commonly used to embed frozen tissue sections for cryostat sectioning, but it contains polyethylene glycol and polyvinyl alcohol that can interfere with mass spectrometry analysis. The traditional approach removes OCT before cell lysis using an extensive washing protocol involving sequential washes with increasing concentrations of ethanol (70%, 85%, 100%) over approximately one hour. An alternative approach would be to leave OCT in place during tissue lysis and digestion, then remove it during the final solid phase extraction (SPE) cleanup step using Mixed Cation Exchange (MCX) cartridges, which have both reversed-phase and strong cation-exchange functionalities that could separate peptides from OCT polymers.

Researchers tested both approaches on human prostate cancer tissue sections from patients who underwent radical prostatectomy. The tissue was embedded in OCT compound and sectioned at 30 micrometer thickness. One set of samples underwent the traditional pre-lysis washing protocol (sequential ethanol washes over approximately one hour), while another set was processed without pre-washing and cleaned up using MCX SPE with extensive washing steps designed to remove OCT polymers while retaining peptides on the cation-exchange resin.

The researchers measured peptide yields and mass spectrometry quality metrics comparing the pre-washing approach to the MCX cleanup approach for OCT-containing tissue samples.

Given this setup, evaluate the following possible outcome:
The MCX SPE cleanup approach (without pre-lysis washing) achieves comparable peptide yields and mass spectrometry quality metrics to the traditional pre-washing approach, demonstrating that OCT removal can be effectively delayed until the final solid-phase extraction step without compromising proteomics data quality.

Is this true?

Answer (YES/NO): NO